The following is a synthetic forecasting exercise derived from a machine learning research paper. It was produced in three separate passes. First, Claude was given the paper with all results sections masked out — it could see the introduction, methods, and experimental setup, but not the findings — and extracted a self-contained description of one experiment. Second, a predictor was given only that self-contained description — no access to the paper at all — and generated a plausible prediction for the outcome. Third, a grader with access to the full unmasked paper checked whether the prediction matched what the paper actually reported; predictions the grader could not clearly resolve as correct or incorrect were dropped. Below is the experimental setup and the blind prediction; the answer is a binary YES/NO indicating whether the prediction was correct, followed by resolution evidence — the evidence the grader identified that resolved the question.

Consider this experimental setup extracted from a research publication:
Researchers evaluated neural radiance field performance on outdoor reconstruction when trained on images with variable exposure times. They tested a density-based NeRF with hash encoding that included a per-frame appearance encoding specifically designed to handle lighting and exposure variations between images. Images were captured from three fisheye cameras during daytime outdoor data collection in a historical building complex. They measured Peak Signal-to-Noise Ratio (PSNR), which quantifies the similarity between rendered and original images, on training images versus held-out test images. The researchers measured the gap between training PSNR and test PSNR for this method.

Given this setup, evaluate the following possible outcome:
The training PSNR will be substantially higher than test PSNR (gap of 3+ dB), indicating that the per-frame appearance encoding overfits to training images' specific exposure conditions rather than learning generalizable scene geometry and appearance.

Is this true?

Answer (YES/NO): YES